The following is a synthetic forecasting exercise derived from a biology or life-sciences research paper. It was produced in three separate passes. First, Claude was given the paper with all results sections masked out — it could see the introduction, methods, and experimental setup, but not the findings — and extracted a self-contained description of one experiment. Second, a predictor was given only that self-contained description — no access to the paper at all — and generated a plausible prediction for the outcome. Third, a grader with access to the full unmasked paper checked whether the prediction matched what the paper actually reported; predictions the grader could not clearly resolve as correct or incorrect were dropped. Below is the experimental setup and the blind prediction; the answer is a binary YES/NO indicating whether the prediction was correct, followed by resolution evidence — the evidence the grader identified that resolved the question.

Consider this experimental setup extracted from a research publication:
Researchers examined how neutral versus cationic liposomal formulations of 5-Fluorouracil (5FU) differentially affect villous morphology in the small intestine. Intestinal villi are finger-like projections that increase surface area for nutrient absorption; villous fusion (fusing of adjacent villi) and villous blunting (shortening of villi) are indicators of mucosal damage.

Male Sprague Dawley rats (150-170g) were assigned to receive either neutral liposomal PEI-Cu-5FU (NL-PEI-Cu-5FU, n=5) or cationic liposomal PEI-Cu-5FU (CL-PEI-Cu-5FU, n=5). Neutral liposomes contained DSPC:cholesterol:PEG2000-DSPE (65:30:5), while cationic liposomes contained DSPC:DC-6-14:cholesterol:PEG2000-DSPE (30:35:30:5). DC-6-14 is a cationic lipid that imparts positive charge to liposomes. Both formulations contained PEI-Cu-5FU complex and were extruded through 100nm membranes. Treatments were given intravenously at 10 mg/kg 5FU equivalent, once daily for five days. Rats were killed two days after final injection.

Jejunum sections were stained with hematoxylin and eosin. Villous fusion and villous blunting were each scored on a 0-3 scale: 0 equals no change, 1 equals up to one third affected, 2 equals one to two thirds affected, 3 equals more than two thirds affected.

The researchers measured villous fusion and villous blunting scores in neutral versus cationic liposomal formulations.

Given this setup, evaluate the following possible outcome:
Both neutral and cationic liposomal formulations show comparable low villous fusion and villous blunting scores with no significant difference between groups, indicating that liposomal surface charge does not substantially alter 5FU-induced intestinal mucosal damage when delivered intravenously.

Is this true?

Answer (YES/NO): NO